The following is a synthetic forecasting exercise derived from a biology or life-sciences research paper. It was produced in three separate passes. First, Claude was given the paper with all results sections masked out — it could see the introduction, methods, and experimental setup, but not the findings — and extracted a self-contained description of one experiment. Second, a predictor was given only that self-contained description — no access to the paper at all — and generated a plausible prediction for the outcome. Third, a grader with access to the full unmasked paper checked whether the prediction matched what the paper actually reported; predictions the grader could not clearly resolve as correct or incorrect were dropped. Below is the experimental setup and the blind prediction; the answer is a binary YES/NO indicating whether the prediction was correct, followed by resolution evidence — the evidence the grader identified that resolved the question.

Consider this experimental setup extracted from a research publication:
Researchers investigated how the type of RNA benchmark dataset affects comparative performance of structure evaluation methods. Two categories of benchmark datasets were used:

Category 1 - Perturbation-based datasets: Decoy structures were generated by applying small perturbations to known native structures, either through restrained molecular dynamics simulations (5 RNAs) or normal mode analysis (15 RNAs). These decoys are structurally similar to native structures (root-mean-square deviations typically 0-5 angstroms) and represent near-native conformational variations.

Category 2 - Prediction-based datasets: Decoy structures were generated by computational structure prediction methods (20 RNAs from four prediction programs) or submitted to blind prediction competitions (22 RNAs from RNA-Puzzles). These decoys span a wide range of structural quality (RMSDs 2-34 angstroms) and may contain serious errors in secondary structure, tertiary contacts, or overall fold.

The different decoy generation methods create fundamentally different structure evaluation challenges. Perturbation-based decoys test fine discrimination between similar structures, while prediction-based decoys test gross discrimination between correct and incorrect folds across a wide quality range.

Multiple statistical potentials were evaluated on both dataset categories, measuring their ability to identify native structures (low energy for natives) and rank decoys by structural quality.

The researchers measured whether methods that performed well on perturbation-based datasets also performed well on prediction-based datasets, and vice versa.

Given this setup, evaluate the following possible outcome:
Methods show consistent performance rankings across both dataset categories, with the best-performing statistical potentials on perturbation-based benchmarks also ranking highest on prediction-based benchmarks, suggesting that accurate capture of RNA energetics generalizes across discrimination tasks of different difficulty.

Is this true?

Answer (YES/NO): NO